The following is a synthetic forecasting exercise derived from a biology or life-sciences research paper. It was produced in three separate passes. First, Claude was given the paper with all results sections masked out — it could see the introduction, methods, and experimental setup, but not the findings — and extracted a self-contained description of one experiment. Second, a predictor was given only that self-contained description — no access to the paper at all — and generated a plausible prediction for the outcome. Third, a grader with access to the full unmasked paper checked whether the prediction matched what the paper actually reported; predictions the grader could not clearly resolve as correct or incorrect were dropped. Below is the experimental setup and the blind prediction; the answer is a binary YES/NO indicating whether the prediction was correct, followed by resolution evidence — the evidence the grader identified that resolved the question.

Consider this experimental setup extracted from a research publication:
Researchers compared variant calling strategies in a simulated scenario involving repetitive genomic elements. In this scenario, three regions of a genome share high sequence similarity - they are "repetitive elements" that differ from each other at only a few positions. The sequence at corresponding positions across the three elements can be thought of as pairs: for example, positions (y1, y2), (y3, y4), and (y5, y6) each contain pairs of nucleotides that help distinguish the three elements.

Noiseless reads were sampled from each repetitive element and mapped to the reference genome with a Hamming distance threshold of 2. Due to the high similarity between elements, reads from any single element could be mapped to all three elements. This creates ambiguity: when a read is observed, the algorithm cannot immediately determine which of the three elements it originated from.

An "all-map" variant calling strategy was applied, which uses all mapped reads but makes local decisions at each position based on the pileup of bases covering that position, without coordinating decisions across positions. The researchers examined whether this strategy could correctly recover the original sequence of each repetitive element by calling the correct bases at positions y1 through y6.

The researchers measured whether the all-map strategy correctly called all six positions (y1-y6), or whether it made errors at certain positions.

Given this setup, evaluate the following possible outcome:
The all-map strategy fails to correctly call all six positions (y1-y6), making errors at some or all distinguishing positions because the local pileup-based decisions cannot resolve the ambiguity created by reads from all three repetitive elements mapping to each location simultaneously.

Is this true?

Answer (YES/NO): YES